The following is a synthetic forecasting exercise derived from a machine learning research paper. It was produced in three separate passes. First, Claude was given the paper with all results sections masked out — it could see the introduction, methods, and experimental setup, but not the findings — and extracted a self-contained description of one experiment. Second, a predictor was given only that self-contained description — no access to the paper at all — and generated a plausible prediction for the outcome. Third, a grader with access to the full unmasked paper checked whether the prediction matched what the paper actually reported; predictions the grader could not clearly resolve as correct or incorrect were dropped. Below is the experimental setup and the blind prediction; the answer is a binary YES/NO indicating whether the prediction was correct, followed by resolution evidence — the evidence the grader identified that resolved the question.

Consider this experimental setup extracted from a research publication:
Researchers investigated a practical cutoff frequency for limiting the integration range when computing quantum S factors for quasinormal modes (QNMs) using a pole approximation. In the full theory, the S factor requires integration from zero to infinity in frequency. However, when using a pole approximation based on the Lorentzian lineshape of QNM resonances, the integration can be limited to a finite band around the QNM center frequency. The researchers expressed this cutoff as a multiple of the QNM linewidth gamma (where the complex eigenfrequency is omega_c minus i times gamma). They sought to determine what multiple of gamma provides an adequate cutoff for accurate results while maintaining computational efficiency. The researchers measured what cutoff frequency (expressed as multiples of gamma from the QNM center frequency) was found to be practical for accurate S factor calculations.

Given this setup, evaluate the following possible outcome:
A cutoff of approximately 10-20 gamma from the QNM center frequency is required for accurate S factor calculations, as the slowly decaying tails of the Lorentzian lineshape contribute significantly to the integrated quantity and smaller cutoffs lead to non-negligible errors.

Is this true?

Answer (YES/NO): YES